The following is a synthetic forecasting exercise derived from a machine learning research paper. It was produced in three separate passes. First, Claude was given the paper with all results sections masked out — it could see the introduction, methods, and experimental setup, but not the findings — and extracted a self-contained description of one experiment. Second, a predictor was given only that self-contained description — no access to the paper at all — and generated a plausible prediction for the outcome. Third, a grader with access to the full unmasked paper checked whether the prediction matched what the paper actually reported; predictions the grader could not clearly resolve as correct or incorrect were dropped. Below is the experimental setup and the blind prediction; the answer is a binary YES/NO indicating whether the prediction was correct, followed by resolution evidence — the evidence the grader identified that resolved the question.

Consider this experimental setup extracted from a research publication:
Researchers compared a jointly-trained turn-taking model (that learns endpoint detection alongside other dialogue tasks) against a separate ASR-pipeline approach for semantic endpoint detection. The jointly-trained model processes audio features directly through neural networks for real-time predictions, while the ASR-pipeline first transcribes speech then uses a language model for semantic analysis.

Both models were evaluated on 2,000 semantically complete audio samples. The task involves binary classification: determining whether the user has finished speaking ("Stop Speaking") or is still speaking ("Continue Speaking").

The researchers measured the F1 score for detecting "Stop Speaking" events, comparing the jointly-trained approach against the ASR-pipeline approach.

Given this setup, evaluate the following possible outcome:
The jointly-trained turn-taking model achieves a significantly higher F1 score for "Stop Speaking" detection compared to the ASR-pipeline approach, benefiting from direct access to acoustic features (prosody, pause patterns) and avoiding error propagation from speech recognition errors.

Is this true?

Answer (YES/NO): NO